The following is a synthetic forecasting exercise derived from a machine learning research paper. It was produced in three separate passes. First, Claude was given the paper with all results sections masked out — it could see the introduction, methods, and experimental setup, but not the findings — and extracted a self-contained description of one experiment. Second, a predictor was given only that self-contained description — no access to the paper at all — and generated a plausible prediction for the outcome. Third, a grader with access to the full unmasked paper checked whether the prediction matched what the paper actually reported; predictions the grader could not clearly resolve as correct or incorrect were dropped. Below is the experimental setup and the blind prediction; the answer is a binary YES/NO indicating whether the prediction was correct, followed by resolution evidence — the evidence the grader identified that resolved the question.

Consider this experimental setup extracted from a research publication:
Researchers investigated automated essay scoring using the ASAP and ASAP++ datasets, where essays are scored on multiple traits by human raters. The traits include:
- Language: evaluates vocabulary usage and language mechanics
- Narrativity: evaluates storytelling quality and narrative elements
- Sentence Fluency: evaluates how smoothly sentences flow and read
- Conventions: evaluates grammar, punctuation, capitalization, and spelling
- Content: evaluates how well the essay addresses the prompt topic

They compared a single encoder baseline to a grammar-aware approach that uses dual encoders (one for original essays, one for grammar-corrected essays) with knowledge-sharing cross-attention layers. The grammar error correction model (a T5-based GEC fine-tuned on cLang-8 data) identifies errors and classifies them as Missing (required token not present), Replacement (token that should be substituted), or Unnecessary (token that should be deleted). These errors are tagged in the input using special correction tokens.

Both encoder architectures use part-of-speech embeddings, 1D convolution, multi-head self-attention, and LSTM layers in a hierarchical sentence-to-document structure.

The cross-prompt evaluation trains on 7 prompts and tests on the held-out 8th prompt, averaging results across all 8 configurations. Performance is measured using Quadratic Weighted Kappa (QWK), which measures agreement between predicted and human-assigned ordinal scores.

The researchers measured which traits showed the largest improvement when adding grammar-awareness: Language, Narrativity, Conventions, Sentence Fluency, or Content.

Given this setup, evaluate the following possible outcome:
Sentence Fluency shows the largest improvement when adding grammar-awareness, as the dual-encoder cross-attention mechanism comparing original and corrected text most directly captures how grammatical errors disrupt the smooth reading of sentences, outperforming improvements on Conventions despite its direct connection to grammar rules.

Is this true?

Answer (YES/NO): NO